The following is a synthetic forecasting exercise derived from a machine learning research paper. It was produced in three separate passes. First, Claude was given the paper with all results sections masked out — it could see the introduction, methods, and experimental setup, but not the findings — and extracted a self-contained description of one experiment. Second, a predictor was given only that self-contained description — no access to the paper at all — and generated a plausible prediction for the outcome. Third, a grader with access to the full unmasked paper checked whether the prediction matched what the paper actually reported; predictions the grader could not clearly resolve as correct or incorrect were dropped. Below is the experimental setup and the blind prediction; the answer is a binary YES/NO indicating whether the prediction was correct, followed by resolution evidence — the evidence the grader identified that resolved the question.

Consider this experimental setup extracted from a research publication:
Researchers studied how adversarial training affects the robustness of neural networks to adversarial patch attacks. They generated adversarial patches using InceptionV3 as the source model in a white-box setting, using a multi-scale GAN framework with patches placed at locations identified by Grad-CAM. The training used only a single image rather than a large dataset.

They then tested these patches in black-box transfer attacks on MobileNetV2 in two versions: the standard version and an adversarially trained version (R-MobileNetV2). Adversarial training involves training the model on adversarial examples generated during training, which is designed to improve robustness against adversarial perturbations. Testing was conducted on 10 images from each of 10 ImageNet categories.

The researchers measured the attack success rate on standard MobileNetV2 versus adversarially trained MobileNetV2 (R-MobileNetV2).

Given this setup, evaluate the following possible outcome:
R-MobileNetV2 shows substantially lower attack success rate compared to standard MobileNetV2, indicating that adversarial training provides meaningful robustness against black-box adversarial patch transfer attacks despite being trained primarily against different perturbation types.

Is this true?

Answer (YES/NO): YES